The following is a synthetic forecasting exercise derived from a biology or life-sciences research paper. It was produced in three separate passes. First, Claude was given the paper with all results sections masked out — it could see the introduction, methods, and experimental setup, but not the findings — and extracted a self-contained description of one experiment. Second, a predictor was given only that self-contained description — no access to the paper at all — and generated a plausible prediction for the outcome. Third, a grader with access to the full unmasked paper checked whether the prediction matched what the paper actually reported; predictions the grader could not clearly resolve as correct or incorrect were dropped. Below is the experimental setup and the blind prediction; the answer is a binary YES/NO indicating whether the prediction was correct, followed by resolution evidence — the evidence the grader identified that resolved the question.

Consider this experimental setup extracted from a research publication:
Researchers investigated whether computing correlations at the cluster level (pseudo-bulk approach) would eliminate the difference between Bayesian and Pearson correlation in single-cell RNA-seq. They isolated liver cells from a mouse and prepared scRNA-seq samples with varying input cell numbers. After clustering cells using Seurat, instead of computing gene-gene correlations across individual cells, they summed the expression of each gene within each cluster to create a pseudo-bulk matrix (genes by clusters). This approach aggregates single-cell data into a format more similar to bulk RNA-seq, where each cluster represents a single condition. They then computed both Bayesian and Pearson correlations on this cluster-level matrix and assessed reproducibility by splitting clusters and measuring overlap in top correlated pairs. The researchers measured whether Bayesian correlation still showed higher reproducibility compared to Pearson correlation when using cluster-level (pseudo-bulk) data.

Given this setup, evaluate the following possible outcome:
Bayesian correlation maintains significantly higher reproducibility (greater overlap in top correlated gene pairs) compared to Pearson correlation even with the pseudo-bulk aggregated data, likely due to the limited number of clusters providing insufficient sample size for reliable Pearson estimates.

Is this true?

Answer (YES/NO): NO